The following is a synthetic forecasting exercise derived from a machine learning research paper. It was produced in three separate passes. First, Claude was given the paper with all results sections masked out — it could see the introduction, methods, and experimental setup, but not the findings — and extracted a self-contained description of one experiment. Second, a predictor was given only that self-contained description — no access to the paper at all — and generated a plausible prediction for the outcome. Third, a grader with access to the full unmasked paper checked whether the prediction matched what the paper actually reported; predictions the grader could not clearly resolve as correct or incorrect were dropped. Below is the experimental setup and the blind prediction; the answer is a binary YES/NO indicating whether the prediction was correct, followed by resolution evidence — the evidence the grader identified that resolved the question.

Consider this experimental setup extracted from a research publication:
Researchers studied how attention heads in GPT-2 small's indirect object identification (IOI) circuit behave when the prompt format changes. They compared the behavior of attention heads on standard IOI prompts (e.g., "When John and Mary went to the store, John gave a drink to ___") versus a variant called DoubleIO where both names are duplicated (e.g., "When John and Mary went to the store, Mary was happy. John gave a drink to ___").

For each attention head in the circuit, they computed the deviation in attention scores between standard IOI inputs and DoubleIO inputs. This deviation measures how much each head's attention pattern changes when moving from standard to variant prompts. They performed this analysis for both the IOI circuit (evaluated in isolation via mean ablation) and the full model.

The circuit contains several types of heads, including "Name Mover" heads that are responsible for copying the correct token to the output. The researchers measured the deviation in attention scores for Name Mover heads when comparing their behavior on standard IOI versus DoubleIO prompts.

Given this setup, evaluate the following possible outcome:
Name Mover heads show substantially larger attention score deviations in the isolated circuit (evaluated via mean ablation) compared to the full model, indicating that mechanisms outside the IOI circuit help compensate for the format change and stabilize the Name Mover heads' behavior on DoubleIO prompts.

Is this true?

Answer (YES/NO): NO